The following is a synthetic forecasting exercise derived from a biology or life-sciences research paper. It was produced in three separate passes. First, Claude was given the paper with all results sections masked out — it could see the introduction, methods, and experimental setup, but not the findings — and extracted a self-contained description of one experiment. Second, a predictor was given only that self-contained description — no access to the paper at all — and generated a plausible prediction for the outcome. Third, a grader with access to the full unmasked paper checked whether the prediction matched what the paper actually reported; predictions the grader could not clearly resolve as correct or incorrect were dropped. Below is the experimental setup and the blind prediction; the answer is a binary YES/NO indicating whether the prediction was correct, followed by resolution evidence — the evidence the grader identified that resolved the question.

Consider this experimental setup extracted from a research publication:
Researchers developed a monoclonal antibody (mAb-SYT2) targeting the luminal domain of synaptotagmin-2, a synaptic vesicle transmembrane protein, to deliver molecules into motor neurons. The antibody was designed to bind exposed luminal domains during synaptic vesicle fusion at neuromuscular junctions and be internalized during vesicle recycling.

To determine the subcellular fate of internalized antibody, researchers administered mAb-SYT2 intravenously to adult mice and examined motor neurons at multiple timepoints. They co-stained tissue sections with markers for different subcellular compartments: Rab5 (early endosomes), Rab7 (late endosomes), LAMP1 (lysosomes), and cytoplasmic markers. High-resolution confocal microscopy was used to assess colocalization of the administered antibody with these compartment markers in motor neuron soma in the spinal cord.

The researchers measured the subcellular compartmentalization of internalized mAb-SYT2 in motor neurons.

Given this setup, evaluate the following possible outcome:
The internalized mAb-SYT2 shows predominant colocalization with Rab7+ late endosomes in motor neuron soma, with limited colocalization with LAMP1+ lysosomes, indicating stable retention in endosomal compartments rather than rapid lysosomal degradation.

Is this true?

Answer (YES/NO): NO